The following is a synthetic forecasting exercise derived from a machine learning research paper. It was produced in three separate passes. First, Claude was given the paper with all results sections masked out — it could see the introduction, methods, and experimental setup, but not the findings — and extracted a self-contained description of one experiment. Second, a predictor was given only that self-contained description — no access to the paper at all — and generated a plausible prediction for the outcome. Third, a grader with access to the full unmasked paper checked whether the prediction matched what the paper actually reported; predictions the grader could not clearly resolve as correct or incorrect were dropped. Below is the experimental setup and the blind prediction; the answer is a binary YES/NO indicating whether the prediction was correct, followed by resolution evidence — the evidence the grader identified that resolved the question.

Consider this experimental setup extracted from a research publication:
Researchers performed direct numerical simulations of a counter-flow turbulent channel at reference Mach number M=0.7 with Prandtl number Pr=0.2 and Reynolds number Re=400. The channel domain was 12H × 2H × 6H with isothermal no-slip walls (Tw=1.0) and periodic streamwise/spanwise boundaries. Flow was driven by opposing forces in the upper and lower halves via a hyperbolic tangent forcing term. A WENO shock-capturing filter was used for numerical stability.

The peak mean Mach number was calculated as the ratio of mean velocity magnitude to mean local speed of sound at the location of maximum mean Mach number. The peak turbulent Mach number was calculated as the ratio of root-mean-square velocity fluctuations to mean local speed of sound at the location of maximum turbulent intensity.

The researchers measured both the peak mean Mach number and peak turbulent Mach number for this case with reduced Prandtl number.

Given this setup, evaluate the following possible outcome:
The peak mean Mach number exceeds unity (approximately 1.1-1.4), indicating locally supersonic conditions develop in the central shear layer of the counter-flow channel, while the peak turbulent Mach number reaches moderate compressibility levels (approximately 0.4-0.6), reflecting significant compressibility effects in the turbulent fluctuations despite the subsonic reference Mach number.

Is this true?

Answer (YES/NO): NO